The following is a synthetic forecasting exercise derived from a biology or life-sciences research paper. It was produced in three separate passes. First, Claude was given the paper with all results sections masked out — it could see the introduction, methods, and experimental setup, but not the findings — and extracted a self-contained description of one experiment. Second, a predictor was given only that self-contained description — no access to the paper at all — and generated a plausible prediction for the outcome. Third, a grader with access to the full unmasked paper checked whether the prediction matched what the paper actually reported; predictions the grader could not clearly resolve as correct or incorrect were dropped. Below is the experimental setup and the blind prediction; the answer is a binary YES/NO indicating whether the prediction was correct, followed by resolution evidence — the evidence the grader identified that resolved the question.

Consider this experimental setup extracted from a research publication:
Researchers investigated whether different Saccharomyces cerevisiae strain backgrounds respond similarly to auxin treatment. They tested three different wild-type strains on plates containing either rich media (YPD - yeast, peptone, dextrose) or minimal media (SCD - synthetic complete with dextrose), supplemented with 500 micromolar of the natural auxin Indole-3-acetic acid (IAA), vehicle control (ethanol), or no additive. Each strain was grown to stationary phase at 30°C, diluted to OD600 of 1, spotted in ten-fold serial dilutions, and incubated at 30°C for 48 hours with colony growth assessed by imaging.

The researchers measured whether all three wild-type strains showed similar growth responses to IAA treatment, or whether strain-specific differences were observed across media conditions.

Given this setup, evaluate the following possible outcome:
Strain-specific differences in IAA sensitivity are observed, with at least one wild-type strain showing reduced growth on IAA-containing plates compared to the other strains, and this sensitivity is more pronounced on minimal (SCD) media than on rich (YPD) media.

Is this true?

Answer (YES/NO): NO